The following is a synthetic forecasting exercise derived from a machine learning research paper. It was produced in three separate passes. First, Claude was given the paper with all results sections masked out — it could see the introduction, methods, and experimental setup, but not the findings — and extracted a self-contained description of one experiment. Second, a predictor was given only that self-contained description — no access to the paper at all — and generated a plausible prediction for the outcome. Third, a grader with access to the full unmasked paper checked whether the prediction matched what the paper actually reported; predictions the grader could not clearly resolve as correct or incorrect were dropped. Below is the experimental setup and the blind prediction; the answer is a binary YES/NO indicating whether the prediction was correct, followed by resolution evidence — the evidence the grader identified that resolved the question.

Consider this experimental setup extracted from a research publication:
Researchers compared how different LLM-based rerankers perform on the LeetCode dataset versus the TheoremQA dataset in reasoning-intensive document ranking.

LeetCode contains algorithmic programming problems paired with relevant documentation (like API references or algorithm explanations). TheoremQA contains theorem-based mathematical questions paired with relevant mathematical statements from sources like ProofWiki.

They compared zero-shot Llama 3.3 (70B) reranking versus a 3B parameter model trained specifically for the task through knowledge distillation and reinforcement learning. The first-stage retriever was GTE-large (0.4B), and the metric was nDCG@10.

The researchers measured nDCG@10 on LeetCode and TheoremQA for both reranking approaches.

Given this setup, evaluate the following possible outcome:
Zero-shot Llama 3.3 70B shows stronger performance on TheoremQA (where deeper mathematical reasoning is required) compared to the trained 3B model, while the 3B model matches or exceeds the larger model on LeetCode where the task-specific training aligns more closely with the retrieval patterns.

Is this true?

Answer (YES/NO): NO